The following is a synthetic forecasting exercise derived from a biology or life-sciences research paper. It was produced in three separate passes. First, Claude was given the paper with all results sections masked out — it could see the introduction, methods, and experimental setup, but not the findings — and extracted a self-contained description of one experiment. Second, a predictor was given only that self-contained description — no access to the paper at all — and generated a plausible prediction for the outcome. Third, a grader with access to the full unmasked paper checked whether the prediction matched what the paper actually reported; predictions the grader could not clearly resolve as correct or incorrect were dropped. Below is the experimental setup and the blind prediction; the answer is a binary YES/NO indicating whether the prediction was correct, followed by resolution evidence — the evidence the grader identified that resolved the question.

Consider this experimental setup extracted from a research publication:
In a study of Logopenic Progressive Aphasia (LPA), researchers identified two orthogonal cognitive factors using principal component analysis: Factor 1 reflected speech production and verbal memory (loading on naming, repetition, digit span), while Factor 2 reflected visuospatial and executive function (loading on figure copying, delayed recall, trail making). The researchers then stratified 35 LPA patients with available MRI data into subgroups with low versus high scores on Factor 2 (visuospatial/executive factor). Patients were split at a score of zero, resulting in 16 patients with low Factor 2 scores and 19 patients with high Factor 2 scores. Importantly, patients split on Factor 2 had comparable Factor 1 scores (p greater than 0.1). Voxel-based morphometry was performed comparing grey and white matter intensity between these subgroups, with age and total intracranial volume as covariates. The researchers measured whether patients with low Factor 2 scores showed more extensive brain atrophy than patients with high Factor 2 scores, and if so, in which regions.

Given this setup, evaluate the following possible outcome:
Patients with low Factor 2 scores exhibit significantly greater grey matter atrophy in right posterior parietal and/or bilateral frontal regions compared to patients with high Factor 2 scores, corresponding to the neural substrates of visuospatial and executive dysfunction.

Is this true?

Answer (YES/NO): YES